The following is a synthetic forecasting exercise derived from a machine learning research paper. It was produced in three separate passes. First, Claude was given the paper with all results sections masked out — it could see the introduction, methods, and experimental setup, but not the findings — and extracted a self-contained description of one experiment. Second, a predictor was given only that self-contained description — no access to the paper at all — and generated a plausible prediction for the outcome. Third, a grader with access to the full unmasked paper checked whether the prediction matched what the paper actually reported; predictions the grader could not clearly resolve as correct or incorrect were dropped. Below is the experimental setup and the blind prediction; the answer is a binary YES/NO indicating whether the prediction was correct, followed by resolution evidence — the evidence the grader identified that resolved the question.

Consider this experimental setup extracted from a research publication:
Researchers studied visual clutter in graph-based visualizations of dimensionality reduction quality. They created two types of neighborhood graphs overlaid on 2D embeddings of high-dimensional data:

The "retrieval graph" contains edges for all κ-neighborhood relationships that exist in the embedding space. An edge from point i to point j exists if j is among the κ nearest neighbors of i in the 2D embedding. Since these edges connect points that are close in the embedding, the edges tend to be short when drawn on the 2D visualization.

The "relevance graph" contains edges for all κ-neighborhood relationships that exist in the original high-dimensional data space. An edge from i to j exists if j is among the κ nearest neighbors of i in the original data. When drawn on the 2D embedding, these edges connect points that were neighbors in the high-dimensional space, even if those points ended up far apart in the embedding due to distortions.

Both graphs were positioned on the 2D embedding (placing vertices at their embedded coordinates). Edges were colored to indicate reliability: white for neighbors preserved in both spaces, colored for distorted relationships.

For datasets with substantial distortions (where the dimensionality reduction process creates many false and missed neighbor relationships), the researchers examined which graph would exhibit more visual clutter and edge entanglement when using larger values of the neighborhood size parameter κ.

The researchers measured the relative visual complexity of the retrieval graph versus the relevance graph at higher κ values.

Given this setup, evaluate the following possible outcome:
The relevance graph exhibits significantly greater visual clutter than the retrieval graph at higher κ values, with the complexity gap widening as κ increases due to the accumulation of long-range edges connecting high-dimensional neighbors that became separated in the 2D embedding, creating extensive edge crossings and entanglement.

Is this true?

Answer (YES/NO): NO